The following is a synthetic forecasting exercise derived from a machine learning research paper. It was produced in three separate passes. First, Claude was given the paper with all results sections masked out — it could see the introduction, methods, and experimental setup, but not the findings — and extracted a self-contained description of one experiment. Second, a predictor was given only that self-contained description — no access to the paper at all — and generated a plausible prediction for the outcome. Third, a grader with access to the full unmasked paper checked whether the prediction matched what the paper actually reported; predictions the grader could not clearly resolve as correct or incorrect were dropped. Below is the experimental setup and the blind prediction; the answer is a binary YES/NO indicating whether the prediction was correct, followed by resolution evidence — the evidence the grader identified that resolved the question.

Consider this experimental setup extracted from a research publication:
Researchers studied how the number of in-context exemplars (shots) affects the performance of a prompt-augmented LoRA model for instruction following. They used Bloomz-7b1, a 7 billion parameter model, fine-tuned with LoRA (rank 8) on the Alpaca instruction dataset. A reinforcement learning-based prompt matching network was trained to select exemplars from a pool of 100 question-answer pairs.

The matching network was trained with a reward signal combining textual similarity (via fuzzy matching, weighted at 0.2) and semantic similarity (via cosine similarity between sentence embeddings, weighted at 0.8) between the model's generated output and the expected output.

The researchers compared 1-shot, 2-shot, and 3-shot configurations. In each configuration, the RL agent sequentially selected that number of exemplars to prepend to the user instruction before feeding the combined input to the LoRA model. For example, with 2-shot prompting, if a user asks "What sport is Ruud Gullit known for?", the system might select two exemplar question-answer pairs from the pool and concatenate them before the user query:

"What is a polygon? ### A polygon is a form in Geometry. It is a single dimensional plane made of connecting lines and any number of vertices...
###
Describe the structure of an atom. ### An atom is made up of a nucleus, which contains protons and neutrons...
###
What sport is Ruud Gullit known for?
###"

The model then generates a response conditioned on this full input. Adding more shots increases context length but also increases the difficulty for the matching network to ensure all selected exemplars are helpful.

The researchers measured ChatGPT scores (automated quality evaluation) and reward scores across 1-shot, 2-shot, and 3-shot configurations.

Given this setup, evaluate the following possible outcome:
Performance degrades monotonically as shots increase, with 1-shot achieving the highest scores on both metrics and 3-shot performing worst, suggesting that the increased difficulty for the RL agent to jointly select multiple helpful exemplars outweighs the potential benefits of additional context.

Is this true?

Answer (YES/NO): NO